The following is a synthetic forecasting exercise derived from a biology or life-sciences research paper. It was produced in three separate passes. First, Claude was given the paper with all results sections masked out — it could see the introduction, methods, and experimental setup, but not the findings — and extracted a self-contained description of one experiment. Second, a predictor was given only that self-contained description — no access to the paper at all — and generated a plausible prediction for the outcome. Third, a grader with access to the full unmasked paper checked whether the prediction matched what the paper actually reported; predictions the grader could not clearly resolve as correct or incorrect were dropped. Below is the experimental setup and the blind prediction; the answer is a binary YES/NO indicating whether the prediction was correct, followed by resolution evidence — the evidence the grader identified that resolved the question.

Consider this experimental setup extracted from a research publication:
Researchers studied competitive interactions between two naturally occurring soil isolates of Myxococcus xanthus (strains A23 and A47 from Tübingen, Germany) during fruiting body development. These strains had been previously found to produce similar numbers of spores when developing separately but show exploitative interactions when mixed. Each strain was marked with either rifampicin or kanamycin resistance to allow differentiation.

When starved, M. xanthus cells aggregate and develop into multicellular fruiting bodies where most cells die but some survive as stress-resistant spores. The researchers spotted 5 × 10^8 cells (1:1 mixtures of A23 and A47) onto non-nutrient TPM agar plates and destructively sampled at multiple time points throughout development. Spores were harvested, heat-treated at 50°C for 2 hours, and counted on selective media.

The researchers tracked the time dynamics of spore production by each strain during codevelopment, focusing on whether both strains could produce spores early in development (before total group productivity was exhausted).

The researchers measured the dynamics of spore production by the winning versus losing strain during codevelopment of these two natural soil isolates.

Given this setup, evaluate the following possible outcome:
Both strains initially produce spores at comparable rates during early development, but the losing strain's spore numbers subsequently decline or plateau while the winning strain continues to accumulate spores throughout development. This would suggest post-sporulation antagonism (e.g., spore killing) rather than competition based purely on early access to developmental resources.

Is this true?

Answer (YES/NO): NO